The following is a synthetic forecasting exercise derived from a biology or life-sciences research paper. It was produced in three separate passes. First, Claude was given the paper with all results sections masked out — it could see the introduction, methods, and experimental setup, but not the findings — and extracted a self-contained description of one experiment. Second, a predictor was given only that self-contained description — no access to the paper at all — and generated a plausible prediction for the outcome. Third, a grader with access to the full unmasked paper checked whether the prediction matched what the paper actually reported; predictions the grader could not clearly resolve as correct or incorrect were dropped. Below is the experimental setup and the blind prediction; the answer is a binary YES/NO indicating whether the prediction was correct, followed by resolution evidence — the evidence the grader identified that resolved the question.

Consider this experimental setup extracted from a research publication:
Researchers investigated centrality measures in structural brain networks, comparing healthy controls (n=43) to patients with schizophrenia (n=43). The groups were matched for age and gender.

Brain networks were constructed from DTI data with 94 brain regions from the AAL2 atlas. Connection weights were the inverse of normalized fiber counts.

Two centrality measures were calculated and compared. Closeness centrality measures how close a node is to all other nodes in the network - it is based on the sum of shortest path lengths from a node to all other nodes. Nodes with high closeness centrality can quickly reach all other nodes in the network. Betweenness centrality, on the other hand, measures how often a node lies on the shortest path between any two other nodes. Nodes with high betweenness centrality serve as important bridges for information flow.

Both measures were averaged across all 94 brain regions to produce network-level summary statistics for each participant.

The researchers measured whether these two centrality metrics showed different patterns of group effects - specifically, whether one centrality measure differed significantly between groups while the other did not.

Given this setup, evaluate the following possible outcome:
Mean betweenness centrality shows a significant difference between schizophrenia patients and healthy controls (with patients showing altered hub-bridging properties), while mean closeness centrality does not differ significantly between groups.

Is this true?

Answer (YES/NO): YES